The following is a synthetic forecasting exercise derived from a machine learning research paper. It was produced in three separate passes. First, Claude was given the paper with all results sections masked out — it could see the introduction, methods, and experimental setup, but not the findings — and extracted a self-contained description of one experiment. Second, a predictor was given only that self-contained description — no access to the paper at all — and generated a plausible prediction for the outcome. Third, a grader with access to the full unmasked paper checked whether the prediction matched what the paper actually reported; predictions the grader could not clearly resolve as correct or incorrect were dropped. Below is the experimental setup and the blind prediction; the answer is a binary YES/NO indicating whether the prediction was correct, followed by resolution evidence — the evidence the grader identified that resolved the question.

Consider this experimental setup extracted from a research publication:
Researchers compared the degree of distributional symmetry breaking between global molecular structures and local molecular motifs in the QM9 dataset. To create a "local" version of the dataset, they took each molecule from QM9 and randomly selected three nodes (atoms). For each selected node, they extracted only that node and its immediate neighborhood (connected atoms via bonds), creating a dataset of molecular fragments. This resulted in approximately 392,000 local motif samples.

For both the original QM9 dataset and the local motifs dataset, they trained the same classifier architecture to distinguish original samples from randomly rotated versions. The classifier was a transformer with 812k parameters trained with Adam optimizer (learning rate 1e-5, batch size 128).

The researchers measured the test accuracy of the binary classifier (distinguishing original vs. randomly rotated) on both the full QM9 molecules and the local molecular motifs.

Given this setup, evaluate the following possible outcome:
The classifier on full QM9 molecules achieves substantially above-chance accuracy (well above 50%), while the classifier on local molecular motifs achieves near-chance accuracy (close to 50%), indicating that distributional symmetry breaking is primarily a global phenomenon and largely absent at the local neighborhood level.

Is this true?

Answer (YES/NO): NO